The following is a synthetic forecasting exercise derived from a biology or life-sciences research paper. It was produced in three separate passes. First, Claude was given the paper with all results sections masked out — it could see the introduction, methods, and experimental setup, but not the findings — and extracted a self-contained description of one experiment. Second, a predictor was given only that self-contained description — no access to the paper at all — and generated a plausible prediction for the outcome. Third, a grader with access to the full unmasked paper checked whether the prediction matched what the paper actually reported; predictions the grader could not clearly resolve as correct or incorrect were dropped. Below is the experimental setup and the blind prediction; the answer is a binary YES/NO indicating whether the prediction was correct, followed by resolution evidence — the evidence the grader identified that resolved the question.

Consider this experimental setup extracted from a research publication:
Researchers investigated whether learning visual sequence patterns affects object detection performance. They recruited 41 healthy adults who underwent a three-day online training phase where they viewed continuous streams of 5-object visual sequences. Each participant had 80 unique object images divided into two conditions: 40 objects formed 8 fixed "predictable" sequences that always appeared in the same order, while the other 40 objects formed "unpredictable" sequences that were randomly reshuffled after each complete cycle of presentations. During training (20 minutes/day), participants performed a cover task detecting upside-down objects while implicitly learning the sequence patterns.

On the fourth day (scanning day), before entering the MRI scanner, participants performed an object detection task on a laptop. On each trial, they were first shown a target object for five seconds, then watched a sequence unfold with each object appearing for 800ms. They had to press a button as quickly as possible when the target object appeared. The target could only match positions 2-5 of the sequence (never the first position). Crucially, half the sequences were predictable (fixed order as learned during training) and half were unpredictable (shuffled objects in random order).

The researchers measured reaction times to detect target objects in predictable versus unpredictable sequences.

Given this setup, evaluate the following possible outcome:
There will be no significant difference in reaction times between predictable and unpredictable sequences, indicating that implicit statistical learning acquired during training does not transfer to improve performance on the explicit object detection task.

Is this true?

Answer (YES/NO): NO